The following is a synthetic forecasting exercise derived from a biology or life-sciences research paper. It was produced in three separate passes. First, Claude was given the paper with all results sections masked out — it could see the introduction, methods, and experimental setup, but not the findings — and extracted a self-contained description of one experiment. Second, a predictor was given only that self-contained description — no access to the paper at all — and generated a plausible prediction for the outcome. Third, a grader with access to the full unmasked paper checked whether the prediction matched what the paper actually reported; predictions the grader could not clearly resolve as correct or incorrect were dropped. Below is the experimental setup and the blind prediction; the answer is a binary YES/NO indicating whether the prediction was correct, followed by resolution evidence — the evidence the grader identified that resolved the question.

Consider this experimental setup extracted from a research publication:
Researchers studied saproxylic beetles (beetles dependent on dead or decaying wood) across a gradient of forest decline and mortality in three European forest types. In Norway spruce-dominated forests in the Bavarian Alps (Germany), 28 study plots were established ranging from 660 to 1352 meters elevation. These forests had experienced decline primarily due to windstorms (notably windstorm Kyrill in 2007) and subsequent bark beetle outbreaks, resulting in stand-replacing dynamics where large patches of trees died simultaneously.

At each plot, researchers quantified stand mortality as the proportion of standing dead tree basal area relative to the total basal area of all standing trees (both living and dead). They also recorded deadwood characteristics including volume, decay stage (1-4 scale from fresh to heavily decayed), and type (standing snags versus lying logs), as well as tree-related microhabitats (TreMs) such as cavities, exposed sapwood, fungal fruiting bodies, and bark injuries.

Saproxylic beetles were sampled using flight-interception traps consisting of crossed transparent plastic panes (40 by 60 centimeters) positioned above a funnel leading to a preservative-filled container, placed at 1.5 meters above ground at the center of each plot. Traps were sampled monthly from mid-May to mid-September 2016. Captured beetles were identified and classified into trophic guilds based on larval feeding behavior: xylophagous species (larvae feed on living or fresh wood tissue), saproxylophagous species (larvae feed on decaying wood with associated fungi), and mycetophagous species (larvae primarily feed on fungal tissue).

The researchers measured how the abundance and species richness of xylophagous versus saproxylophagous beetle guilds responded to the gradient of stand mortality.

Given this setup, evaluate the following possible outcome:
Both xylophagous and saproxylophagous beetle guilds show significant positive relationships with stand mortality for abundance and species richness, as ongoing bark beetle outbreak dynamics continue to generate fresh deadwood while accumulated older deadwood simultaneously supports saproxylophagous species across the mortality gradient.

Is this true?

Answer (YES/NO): NO